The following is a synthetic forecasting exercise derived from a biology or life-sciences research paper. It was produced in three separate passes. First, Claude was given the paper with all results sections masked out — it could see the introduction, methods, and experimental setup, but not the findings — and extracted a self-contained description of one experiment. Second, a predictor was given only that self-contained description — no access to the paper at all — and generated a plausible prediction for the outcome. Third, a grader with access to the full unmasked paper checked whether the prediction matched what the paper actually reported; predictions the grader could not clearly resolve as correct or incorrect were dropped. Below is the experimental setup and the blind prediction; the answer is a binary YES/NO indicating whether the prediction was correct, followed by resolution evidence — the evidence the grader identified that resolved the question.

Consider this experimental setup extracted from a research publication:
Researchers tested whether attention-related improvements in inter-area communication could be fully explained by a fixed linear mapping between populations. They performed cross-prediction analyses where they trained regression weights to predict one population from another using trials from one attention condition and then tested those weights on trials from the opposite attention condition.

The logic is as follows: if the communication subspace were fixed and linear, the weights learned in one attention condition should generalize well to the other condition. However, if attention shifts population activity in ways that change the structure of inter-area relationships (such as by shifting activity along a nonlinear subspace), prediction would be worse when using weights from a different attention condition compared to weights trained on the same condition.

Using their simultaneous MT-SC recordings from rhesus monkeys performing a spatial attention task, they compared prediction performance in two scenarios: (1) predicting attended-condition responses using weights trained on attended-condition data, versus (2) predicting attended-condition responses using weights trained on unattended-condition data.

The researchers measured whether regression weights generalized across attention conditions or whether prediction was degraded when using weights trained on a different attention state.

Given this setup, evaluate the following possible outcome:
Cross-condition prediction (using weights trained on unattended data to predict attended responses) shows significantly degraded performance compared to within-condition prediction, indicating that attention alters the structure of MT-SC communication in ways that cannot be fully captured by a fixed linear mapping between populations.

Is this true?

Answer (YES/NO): YES